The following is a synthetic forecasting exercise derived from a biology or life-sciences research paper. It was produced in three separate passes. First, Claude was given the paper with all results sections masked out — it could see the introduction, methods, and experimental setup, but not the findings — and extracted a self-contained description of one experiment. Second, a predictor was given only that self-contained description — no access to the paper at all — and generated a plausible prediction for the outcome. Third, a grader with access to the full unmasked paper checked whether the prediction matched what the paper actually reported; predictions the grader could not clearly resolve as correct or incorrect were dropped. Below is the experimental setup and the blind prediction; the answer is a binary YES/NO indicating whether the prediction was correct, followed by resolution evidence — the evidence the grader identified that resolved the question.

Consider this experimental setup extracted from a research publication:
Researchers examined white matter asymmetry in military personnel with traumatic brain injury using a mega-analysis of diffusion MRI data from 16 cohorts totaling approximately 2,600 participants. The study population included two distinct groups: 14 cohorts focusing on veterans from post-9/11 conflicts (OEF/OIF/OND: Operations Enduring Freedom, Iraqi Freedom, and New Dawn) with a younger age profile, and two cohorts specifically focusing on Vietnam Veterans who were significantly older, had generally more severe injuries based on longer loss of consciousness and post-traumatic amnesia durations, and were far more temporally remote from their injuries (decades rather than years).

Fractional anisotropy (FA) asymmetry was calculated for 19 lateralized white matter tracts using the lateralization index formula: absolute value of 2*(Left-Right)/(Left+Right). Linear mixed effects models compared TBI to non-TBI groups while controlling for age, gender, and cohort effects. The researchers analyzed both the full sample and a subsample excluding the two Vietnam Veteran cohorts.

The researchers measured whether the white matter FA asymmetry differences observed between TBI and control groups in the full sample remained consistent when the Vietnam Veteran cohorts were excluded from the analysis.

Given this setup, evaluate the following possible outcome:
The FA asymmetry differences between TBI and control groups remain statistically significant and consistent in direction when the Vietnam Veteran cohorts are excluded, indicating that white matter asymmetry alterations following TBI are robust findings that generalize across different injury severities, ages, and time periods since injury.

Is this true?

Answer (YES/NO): NO